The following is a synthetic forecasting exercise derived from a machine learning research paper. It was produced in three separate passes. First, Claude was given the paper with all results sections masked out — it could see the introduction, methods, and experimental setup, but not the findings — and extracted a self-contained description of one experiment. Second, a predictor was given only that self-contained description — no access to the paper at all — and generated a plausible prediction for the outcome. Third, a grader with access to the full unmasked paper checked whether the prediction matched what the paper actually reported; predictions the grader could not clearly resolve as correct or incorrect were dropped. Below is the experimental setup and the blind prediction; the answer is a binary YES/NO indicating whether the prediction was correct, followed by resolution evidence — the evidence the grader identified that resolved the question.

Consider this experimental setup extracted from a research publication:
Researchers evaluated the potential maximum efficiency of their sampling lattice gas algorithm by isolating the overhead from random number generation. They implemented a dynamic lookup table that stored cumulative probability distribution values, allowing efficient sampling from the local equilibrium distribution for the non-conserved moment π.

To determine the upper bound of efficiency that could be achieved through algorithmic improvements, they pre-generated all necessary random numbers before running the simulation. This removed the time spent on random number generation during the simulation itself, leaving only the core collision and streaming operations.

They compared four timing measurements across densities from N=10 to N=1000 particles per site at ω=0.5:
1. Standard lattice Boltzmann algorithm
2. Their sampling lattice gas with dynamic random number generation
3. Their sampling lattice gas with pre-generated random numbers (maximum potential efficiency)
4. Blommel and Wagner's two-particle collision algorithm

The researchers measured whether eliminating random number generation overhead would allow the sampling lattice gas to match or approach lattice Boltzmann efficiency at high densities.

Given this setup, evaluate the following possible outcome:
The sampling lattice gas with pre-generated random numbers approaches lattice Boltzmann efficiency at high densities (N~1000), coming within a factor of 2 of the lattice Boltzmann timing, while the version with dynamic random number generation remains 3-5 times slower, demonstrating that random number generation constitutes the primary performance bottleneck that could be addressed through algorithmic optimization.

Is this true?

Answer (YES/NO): NO